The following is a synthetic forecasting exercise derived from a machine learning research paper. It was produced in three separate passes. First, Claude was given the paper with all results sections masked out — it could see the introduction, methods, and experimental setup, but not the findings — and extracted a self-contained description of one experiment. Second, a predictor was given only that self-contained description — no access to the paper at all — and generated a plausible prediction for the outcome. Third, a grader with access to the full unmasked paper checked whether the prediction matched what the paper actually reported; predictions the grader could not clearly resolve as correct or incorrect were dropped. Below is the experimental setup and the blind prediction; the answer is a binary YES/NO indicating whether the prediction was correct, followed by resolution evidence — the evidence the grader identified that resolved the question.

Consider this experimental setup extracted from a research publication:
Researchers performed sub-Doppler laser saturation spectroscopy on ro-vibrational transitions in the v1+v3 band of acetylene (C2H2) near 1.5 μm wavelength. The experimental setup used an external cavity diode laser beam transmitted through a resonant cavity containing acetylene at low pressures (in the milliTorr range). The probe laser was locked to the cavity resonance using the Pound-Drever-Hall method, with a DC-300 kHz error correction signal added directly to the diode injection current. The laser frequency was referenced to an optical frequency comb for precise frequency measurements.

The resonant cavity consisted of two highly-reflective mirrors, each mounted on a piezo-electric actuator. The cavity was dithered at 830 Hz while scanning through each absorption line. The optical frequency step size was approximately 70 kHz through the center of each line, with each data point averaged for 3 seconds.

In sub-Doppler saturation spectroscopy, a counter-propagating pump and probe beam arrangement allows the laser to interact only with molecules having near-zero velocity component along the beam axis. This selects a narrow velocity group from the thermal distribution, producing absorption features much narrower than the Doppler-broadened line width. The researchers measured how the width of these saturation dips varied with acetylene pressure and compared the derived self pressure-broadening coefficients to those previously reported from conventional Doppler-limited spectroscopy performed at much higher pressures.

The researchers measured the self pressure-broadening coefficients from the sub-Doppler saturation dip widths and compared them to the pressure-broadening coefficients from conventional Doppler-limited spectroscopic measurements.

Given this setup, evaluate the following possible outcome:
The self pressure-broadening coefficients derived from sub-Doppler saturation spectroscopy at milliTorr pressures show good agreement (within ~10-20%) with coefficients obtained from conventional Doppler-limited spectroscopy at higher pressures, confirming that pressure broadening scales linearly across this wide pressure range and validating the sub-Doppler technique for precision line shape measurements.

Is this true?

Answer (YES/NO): NO